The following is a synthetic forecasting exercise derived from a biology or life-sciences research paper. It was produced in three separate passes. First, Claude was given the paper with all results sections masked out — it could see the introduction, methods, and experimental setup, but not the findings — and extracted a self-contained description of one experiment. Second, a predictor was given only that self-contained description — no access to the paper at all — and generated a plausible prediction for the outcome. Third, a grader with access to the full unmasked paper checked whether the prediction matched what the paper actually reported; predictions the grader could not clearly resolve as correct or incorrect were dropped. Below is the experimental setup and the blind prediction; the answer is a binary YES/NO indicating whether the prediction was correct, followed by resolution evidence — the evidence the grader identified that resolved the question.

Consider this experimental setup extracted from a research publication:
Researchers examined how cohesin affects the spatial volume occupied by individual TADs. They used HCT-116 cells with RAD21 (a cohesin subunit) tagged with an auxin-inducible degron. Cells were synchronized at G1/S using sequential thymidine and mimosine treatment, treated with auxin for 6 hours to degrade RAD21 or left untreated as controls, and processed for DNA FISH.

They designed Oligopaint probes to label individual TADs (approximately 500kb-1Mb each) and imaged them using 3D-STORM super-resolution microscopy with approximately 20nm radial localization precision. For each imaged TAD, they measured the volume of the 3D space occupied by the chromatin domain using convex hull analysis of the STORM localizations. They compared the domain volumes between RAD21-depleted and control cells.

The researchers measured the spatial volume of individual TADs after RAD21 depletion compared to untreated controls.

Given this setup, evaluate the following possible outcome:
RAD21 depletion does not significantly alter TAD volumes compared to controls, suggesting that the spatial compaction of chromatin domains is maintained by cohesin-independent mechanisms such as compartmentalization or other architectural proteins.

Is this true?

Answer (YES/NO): YES